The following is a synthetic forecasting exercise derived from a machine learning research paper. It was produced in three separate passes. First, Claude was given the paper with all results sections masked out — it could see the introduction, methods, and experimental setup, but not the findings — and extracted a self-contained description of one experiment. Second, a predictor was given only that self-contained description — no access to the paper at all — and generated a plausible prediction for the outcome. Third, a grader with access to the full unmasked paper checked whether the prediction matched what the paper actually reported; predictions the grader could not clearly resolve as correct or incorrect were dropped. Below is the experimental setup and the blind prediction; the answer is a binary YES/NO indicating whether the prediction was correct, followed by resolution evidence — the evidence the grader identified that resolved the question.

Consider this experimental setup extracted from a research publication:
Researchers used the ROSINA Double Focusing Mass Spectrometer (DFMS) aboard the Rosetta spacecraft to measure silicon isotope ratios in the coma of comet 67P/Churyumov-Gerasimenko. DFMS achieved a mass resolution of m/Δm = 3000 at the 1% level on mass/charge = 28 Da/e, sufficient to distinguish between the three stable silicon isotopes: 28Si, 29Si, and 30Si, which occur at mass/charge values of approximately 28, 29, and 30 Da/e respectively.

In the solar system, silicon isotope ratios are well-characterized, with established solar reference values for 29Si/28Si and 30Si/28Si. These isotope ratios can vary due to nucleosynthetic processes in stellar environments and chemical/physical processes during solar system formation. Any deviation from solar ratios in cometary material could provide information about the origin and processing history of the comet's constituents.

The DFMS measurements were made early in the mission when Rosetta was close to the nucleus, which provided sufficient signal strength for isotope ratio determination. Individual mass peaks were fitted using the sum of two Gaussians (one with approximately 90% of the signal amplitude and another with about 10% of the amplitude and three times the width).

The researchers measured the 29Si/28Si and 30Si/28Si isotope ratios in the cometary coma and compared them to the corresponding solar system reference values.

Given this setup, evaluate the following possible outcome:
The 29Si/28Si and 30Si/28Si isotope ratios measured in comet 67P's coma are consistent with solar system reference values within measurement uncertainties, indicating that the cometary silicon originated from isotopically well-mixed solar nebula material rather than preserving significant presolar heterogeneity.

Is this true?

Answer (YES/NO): NO